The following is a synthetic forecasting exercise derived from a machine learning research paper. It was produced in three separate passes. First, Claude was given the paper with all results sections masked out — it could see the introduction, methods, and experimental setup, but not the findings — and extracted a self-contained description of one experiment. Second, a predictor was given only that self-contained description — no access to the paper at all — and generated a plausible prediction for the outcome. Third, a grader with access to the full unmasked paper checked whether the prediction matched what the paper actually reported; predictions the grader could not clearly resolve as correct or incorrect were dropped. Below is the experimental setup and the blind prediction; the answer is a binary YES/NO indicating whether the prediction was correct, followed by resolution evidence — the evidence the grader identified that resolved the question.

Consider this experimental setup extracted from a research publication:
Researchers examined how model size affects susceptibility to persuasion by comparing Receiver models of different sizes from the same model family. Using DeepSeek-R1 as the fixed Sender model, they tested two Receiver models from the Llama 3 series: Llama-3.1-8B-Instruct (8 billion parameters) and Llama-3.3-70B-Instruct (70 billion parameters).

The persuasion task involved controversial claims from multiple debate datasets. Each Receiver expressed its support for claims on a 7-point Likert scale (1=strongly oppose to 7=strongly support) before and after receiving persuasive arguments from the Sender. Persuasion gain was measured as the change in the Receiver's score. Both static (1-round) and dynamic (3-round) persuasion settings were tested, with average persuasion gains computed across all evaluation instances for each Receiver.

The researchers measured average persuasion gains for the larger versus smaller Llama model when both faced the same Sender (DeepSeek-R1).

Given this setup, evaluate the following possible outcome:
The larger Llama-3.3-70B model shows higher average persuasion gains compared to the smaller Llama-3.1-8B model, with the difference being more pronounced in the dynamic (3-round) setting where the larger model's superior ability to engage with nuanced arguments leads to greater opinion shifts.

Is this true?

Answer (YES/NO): NO